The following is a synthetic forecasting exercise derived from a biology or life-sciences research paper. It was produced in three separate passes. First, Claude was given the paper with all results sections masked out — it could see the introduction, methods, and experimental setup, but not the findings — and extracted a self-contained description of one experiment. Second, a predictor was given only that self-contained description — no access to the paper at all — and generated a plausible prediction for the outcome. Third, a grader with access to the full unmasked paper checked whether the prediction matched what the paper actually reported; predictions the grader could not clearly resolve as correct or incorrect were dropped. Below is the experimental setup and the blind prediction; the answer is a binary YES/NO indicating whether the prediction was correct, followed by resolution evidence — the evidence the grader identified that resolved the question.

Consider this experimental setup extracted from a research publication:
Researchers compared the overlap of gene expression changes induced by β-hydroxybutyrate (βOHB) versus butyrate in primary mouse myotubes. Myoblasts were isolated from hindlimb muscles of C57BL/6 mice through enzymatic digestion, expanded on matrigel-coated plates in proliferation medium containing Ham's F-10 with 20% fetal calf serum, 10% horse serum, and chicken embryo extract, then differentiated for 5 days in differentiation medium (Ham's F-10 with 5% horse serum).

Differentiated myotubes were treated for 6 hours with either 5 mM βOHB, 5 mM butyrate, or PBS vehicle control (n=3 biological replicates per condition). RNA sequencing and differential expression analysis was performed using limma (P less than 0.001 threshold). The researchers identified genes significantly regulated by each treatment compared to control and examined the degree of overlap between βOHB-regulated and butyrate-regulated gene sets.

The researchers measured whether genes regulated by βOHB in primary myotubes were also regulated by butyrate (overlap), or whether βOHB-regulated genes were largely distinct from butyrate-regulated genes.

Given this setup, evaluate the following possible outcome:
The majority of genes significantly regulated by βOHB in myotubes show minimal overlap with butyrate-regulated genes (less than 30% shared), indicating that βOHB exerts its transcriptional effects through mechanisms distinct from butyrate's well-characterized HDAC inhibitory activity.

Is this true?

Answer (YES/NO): NO